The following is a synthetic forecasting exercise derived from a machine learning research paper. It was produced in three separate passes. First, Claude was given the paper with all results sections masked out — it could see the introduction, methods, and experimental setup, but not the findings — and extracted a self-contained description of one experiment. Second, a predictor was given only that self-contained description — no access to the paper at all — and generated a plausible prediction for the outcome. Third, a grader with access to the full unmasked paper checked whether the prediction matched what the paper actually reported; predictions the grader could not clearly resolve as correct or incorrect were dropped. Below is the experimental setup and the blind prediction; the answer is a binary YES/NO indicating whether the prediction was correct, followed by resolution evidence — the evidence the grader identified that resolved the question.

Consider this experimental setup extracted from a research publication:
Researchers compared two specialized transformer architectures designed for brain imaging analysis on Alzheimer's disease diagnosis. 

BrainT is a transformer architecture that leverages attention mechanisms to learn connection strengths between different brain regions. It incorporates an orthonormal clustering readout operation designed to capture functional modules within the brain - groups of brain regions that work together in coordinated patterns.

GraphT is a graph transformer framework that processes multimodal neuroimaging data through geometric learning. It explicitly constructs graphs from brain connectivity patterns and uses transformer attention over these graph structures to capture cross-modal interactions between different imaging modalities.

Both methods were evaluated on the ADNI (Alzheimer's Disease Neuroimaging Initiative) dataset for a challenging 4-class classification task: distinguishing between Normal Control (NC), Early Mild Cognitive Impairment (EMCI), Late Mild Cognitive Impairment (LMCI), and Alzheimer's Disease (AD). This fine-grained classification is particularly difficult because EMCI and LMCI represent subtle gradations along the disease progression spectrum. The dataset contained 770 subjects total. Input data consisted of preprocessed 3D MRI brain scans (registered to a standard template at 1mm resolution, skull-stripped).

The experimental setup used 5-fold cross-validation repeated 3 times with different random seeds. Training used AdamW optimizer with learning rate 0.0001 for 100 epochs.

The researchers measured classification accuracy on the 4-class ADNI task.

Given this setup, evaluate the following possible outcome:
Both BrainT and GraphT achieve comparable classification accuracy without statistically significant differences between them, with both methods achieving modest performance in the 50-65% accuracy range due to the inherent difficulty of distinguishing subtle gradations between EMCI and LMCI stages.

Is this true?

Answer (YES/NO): NO